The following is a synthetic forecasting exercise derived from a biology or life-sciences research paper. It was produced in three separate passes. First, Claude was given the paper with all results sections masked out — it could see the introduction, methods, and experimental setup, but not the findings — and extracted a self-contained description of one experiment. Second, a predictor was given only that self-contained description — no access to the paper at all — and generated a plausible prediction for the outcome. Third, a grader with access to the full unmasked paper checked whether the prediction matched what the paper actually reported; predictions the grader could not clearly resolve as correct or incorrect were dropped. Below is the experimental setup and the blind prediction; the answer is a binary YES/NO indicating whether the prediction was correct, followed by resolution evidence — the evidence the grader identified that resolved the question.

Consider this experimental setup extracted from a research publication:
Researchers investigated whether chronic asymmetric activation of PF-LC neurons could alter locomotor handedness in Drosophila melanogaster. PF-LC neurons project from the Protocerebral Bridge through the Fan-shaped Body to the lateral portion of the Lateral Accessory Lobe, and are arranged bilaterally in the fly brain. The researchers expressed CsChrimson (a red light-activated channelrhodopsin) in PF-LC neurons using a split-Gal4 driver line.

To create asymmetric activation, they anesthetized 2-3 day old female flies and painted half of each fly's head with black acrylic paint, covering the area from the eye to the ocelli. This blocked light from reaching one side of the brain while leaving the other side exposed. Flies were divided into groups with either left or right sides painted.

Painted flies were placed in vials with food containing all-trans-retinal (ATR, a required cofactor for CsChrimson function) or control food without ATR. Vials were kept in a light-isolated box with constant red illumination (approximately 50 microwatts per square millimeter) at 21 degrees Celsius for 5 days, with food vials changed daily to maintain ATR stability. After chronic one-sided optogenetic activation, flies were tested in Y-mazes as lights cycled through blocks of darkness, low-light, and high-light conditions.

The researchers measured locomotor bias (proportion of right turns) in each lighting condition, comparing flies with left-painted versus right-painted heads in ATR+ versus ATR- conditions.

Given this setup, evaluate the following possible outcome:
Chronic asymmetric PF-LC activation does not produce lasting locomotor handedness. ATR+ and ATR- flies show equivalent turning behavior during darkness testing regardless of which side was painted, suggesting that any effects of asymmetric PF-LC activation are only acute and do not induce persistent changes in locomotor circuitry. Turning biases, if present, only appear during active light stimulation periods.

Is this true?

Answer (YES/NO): NO